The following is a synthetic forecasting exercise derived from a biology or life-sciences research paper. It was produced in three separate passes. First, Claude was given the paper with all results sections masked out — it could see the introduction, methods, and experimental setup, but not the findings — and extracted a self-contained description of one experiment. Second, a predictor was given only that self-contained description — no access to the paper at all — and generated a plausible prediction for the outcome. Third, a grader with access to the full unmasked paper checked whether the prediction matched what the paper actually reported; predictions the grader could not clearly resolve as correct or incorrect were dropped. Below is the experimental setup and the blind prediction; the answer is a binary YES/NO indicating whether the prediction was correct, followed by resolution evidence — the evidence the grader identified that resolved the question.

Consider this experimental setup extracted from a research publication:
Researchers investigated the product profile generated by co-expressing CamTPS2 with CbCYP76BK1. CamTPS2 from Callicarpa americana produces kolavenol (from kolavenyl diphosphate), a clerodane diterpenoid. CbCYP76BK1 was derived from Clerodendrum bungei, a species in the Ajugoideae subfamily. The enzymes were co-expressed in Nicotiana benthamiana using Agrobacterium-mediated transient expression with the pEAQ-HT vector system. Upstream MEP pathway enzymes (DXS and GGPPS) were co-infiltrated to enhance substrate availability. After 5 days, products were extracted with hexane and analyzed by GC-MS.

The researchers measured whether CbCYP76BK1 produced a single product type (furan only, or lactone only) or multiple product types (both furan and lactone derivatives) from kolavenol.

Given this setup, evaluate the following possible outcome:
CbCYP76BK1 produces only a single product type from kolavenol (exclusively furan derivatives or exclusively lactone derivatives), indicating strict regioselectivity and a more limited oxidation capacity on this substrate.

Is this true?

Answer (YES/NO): NO